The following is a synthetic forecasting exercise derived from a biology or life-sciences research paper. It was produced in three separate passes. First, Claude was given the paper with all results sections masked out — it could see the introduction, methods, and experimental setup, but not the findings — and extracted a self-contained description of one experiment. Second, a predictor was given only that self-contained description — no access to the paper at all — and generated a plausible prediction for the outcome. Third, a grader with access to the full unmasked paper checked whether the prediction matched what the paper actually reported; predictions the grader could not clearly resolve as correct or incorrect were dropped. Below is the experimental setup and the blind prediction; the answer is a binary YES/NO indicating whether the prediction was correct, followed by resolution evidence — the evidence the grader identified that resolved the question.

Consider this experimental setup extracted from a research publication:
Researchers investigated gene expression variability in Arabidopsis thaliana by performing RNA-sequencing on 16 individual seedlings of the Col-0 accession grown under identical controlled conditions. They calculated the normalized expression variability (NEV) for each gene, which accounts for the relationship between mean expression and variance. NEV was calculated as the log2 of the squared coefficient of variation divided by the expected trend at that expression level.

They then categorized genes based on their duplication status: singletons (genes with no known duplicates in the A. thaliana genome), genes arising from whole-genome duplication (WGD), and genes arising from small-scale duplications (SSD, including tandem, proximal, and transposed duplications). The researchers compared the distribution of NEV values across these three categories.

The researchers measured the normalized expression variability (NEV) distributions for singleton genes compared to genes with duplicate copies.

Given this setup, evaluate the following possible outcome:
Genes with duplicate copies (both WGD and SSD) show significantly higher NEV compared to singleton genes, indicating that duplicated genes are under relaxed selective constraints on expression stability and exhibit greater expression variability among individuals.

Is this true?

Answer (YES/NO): YES